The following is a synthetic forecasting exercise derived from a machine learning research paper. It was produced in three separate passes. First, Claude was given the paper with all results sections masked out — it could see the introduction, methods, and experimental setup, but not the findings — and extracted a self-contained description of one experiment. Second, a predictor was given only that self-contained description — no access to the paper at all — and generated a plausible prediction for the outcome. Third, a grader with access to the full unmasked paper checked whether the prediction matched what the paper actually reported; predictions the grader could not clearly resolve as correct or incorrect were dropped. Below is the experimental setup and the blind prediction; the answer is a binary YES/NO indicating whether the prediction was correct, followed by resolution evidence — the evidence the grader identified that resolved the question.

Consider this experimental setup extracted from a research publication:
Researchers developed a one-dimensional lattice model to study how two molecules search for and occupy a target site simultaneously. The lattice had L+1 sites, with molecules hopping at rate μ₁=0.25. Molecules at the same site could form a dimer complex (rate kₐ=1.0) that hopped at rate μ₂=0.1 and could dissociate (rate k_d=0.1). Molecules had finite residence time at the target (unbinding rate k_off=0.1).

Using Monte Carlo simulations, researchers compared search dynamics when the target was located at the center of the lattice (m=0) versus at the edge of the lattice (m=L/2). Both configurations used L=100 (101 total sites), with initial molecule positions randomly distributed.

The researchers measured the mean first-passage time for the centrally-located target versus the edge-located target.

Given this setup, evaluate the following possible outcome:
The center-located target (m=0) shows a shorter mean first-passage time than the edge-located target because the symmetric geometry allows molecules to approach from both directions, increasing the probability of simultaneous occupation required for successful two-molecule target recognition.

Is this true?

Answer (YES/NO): YES